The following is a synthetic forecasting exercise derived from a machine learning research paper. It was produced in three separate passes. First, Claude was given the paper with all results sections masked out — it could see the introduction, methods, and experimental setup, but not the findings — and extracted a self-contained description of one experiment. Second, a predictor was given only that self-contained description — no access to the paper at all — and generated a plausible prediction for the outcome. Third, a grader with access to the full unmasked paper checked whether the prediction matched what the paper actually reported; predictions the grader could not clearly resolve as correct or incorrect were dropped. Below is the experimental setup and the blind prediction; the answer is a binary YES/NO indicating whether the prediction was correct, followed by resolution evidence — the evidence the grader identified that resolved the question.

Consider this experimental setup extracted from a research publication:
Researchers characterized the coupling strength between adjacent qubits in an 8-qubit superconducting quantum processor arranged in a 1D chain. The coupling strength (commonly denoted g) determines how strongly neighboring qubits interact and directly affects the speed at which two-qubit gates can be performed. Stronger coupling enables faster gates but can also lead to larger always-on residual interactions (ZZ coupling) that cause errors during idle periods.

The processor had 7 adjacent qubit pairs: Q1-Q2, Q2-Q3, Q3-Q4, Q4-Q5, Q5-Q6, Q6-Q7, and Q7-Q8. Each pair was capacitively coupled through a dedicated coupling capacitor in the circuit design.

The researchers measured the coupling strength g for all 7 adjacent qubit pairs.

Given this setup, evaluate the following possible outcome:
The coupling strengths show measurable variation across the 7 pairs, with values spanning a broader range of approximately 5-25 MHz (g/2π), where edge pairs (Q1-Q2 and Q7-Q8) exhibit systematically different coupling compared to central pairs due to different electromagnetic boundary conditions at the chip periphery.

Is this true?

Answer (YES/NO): NO